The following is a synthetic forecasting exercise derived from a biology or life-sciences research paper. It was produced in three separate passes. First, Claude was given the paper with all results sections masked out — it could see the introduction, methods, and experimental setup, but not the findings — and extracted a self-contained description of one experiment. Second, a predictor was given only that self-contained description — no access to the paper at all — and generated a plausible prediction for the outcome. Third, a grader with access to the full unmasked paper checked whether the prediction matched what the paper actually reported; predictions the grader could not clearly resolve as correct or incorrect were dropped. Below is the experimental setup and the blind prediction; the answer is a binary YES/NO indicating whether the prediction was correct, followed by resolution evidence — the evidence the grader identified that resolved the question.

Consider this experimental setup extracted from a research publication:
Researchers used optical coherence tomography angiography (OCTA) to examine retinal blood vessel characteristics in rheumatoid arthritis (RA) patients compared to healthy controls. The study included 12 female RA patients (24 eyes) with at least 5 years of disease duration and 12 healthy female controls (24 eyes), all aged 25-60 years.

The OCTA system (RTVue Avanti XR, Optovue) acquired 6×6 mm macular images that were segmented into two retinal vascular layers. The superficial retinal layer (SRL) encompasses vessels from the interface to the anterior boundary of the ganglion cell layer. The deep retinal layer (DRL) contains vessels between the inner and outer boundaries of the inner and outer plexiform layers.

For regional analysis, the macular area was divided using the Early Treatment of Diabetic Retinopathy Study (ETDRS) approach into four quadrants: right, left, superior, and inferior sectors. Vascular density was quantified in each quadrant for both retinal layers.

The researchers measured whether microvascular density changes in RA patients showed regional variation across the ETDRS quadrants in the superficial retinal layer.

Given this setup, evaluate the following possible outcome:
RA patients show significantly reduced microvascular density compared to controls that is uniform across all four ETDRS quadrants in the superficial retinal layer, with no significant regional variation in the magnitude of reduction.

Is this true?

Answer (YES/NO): NO